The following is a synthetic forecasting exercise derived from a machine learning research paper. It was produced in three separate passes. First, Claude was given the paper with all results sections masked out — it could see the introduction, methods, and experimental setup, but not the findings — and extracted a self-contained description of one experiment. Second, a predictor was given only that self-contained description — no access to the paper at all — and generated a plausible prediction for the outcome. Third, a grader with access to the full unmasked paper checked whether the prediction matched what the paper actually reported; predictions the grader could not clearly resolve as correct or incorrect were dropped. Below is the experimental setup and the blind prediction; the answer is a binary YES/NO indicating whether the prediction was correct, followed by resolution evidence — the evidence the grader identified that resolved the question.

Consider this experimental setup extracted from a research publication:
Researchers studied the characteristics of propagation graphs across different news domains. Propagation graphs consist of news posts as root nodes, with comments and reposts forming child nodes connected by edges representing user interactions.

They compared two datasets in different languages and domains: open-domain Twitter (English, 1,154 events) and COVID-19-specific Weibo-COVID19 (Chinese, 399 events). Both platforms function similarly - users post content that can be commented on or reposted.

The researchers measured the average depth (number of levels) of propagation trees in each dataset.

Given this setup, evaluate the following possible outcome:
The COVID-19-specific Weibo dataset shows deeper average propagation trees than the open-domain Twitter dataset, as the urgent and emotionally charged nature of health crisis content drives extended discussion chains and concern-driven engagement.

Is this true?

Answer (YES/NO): NO